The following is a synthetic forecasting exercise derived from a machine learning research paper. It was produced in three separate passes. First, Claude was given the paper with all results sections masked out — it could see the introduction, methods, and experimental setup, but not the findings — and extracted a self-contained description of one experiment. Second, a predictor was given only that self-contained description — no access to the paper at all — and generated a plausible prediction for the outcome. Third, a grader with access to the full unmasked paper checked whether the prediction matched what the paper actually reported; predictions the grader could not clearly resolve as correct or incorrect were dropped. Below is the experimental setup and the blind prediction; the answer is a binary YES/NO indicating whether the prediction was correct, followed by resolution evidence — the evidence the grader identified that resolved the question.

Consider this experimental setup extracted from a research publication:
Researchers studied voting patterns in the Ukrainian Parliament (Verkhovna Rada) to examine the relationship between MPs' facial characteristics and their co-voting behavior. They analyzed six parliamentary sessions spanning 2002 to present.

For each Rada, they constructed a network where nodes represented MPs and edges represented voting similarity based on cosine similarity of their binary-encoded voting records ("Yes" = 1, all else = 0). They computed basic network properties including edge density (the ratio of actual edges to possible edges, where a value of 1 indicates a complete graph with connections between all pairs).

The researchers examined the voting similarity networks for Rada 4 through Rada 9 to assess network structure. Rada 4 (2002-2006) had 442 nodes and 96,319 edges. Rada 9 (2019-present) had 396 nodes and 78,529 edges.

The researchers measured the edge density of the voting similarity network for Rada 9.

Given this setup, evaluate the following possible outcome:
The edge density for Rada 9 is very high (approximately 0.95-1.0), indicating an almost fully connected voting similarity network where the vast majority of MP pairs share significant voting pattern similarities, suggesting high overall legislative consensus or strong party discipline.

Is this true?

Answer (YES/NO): YES